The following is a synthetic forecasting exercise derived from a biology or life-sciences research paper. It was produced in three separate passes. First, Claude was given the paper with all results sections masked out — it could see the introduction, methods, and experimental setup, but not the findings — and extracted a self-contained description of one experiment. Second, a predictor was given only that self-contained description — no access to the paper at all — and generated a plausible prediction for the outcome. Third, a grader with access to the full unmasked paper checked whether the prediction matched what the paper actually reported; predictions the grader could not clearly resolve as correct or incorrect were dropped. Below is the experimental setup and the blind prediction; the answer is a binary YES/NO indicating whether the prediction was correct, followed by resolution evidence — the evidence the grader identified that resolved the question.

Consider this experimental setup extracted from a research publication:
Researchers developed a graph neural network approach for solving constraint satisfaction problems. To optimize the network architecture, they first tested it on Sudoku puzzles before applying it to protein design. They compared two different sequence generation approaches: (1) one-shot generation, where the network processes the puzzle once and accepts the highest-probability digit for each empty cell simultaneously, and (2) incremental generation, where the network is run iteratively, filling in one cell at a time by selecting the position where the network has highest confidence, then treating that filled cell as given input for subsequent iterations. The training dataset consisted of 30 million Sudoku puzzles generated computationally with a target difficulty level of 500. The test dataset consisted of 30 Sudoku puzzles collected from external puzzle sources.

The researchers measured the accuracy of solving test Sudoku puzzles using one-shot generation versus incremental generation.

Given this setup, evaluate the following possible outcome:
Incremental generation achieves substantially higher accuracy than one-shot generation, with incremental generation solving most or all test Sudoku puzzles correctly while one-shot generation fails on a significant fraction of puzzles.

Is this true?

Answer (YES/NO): NO